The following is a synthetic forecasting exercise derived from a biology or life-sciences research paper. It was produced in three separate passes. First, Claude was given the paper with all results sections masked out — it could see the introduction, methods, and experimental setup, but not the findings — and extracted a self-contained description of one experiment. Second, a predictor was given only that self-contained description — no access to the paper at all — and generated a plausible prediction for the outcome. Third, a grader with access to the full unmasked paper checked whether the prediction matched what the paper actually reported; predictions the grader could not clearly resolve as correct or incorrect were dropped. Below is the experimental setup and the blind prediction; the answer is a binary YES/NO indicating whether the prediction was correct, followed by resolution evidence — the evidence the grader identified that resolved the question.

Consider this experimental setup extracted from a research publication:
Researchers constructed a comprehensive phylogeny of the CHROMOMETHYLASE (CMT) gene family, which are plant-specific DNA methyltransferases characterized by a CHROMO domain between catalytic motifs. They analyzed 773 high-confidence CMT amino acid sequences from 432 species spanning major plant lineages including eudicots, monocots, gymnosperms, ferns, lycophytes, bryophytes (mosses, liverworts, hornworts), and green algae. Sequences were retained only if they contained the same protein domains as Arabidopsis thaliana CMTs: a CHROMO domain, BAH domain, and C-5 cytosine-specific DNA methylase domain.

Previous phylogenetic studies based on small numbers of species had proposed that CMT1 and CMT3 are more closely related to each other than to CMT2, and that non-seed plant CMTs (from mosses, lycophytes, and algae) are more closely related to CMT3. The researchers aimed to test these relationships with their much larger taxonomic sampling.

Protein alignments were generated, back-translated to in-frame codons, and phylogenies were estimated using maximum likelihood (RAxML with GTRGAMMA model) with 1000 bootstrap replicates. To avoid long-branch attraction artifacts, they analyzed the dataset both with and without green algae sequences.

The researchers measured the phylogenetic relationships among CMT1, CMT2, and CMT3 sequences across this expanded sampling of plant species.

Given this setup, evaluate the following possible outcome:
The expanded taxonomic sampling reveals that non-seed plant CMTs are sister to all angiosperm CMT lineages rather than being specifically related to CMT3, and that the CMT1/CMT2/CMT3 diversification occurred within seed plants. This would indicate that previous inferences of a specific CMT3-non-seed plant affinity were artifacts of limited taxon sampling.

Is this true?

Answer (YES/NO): NO